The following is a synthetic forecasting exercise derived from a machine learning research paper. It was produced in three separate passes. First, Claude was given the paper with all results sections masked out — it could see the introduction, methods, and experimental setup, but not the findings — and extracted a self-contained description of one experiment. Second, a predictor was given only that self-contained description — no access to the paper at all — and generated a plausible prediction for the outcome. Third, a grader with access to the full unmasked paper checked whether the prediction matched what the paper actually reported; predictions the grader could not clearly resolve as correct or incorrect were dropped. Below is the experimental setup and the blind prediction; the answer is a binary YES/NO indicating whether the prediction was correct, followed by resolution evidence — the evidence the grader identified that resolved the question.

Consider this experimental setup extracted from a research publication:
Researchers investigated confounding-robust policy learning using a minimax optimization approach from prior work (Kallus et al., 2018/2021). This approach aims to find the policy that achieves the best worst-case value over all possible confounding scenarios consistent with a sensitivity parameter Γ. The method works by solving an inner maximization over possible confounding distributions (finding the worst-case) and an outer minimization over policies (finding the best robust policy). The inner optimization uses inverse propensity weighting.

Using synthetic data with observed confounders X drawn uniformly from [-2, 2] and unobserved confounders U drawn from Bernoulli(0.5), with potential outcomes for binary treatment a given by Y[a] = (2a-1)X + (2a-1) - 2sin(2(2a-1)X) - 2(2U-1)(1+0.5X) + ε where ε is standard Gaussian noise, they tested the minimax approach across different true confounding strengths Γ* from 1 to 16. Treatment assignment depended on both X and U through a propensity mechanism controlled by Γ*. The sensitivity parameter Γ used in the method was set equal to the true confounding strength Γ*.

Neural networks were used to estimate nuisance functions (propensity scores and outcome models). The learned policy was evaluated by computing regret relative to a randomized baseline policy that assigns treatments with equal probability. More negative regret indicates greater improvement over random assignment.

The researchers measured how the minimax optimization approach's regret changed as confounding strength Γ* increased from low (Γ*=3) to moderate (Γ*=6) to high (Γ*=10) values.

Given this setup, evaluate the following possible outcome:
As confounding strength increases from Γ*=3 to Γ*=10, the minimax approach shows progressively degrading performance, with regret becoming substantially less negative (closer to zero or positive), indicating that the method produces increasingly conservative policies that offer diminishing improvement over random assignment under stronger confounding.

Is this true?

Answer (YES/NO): YES